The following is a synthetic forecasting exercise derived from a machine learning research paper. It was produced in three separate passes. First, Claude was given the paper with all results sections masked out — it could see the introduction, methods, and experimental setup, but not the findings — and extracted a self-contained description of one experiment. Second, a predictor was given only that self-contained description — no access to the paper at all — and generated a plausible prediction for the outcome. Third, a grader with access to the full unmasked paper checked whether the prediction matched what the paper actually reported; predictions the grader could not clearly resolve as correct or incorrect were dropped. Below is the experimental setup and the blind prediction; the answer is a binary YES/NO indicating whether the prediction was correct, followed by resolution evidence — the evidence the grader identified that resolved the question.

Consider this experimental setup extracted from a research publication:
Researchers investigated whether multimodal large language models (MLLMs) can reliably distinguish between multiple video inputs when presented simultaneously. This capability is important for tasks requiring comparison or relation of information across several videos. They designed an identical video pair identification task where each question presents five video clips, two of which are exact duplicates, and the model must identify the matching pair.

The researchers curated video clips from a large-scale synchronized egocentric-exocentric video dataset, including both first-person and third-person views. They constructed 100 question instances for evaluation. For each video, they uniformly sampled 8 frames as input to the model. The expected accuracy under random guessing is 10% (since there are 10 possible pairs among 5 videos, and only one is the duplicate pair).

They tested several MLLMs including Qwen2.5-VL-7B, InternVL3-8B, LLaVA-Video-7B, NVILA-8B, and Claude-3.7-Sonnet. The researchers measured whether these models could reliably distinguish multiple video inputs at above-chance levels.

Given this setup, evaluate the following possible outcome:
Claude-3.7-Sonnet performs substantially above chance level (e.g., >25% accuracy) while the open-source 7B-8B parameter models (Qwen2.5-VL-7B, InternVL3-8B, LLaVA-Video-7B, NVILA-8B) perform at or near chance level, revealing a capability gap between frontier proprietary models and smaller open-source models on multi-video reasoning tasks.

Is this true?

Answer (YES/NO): NO